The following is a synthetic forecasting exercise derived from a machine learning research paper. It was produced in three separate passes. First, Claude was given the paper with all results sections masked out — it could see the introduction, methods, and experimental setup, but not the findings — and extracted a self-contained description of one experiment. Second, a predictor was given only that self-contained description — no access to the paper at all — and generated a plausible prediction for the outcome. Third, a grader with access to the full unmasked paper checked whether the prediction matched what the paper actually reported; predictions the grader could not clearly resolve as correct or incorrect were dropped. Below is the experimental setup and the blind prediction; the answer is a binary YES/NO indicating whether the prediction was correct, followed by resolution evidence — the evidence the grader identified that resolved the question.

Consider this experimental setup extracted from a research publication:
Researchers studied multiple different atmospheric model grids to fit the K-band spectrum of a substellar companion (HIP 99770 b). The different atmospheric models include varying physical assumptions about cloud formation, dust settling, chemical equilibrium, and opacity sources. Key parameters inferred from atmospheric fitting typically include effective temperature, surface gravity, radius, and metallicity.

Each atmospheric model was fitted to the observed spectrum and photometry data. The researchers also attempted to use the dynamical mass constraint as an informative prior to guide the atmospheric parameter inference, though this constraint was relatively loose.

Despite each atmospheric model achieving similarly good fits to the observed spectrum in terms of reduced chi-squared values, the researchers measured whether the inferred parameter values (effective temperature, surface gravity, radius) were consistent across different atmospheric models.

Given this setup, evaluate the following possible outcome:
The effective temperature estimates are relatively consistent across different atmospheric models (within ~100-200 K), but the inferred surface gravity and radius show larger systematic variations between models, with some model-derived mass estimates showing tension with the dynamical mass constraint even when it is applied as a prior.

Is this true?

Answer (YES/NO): NO